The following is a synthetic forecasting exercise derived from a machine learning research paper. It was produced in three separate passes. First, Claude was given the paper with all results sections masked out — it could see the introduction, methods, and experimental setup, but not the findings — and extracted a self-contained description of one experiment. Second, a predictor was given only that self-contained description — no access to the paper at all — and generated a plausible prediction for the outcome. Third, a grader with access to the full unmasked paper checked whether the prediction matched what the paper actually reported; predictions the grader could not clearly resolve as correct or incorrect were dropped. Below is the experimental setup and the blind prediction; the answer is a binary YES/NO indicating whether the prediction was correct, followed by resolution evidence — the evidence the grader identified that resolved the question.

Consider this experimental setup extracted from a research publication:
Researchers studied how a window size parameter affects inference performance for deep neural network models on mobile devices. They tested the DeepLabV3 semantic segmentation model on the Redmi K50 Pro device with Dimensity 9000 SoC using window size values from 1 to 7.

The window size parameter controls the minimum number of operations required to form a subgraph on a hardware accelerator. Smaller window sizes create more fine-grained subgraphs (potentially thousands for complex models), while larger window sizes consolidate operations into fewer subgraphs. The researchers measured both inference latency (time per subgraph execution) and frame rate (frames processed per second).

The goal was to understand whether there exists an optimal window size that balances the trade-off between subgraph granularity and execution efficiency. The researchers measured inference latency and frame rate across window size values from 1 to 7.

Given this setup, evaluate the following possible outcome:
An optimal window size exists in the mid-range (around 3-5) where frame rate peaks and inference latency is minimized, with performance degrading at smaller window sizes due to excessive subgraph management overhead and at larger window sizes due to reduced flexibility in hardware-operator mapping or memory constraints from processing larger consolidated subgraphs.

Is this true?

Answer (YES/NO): YES